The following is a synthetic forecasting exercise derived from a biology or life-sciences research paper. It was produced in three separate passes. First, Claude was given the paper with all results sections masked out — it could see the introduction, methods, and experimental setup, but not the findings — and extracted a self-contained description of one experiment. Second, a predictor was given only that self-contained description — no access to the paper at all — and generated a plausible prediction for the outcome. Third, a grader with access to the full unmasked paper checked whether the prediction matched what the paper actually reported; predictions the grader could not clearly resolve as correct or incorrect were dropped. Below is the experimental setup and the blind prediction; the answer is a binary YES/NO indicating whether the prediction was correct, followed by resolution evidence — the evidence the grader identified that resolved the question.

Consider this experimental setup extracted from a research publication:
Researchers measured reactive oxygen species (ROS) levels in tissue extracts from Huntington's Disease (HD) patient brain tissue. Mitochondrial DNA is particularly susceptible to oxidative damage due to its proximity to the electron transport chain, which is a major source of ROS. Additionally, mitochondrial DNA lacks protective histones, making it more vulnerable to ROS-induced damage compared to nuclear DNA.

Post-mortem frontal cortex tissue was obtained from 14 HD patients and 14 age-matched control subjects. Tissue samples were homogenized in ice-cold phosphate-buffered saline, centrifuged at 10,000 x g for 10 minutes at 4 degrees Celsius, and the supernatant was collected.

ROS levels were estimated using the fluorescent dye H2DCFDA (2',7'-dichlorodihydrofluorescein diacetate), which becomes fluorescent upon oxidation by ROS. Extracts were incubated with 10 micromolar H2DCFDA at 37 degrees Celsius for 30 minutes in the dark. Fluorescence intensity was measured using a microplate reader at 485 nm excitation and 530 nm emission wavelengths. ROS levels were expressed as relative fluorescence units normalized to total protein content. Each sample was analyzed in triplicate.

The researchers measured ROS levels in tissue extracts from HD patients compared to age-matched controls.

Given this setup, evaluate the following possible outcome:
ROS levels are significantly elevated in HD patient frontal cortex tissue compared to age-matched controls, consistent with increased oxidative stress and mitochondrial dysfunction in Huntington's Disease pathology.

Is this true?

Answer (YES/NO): YES